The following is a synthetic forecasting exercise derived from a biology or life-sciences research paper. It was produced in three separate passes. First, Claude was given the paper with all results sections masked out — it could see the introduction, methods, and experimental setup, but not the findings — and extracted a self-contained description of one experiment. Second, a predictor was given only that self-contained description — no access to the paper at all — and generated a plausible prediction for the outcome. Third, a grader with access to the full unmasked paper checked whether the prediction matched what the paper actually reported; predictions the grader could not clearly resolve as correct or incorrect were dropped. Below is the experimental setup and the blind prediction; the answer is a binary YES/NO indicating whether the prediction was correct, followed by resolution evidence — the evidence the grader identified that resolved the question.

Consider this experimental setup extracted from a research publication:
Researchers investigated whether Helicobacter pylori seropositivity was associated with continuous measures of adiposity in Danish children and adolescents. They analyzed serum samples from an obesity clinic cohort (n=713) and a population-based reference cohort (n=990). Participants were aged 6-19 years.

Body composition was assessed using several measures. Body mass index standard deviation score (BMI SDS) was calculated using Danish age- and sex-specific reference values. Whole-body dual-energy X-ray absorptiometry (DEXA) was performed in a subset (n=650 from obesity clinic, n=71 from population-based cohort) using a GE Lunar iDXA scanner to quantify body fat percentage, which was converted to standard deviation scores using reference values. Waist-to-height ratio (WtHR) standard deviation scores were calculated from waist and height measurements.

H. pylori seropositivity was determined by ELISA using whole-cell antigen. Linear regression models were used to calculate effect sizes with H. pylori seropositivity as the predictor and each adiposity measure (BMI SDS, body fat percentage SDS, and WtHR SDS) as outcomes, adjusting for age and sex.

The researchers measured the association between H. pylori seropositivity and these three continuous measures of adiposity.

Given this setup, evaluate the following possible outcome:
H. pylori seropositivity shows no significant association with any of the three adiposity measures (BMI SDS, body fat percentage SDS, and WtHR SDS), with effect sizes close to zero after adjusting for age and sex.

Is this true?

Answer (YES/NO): YES